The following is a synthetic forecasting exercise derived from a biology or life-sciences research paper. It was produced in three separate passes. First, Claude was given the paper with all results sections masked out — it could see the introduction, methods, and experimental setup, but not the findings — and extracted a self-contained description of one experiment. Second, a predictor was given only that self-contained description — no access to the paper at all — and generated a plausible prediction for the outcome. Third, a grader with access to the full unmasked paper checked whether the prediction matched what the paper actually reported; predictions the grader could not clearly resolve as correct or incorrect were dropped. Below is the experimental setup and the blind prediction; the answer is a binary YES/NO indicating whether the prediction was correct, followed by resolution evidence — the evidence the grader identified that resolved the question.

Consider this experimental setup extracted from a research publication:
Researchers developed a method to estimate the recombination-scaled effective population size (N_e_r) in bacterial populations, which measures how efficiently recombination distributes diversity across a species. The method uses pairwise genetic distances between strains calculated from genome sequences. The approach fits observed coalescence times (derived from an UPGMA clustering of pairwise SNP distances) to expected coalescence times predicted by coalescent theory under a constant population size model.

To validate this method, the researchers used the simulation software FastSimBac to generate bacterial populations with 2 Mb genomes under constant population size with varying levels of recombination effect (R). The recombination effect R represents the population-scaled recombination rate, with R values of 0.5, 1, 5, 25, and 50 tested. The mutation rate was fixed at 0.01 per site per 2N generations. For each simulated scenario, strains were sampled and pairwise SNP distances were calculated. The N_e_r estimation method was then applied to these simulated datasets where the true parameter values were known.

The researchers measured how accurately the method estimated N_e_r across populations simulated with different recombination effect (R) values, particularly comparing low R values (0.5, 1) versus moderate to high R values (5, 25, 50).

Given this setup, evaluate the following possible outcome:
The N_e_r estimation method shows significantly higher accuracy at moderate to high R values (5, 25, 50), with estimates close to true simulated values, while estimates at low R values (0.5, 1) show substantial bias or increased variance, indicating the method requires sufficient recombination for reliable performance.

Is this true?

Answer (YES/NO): YES